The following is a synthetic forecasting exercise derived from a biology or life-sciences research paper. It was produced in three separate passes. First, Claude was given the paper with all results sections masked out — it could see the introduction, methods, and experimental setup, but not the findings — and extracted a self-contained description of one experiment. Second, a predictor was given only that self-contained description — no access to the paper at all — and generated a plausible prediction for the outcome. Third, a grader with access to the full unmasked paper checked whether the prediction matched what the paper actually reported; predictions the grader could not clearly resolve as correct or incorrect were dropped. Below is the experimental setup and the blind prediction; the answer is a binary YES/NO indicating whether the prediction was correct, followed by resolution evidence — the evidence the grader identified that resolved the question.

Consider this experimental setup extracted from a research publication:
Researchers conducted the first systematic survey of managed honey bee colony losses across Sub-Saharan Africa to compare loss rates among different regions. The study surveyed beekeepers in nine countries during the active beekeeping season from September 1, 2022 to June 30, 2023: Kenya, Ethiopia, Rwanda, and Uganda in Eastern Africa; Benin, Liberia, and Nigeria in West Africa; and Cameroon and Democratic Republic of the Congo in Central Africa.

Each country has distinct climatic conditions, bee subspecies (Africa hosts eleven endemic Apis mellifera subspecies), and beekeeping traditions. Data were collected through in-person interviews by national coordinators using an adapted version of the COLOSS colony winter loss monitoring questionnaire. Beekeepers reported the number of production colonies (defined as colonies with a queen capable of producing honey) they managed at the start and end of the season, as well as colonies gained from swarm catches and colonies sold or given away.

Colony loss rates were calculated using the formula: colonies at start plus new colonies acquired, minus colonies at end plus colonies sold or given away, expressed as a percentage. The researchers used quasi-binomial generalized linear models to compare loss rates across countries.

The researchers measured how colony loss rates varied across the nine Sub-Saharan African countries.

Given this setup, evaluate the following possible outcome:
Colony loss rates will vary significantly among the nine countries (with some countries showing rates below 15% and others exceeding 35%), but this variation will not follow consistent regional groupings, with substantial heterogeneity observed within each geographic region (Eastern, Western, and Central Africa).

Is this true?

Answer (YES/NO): YES